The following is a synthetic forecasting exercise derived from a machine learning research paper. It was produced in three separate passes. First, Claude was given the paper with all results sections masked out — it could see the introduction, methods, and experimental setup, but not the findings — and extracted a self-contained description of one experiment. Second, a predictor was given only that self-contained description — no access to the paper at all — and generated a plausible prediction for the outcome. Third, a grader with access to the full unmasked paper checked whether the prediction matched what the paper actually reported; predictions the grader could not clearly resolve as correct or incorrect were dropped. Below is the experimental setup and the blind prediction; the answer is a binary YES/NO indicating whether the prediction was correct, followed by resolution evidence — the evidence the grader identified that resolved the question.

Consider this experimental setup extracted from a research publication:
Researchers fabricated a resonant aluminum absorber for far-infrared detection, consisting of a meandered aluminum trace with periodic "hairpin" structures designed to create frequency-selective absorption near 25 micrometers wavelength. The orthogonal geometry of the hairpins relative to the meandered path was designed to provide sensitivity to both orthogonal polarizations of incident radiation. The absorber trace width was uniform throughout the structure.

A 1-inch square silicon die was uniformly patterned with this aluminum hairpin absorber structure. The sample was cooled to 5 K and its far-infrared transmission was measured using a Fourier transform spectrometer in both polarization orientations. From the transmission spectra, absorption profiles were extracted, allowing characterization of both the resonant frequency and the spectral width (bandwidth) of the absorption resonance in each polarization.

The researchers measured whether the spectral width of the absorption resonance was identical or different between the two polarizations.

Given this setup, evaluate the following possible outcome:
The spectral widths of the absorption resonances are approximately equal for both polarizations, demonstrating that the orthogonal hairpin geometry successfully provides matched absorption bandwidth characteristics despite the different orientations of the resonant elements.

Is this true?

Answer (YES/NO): NO